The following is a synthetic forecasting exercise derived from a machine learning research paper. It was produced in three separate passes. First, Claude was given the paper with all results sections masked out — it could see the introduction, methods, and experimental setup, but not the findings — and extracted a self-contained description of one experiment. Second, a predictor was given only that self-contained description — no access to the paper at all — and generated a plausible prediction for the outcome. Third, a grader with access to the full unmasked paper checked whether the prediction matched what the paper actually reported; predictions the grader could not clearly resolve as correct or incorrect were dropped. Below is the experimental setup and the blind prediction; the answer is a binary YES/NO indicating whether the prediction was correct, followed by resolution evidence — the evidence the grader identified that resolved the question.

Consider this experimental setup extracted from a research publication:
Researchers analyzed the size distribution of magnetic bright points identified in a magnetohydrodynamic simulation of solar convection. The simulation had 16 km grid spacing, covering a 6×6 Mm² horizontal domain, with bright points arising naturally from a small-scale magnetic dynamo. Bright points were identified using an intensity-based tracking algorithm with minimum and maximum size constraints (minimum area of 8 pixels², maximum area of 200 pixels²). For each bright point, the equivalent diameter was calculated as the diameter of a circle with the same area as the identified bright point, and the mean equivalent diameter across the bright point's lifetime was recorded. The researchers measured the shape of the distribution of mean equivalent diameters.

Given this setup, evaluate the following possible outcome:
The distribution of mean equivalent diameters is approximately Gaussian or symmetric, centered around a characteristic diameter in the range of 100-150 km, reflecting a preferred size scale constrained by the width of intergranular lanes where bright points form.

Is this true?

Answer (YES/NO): NO